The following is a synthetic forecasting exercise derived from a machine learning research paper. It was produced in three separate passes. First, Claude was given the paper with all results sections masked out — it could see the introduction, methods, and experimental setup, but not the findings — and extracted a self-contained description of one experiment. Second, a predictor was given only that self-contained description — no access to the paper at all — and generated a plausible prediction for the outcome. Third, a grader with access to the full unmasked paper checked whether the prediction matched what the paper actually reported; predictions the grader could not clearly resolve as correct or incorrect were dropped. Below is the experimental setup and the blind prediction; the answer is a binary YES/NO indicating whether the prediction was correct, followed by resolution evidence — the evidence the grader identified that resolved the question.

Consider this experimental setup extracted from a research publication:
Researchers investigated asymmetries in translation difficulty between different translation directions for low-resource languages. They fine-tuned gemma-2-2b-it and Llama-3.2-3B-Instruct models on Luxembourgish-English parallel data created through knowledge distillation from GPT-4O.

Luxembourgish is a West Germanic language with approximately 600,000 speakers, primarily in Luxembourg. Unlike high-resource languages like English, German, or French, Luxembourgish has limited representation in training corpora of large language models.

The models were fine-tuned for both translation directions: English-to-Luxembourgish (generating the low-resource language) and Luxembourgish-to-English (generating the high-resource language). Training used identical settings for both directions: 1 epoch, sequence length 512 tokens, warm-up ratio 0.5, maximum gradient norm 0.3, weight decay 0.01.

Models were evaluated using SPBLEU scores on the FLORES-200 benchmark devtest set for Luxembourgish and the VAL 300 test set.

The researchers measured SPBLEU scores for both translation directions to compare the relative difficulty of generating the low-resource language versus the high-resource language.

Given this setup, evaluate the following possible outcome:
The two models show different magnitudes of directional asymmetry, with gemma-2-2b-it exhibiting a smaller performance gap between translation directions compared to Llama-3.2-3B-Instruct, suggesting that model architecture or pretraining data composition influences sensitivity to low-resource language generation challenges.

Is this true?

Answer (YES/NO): NO